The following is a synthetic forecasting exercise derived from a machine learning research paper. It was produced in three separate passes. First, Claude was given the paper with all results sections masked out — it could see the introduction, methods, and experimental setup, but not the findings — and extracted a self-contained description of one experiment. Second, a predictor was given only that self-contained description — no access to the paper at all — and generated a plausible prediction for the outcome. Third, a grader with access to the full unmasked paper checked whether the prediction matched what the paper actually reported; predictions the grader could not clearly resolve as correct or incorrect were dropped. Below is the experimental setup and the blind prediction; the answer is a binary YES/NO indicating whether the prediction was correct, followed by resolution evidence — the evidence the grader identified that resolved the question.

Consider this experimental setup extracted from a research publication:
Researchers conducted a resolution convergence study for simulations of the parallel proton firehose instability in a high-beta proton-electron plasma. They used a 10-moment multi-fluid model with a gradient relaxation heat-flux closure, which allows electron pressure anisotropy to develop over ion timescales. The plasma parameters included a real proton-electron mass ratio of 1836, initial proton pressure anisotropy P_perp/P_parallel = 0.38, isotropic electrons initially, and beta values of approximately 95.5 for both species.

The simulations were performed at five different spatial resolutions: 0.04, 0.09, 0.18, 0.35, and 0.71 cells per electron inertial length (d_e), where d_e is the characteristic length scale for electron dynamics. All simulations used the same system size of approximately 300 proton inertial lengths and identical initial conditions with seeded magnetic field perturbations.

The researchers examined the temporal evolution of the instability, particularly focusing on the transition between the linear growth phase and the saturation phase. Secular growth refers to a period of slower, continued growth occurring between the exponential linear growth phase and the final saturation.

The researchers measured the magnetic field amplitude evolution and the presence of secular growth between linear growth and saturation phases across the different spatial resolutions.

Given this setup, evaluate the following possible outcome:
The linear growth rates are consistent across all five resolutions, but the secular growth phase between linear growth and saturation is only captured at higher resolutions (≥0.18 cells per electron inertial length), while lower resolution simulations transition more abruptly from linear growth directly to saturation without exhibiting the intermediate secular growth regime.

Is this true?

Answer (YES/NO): NO